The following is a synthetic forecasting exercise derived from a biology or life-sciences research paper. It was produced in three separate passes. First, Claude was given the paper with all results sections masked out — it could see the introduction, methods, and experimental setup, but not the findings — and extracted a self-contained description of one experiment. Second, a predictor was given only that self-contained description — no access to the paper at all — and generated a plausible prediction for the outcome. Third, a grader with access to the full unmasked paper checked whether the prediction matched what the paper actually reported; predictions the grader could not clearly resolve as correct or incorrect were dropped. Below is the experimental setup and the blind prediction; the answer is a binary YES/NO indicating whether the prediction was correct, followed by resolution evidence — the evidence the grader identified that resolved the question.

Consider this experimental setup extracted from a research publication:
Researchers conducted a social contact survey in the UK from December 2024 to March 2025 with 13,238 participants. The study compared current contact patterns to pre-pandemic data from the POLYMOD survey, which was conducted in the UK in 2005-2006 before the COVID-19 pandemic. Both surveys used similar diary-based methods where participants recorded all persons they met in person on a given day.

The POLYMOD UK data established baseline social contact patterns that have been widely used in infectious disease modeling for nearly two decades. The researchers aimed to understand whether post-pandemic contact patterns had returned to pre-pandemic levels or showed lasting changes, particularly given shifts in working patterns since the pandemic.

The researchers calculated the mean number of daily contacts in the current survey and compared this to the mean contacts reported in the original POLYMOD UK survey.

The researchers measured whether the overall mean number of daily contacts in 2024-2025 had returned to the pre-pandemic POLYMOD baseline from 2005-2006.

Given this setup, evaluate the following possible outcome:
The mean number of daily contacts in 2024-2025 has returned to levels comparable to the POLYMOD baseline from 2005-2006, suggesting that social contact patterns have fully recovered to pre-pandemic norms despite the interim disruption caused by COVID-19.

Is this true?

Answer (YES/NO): NO